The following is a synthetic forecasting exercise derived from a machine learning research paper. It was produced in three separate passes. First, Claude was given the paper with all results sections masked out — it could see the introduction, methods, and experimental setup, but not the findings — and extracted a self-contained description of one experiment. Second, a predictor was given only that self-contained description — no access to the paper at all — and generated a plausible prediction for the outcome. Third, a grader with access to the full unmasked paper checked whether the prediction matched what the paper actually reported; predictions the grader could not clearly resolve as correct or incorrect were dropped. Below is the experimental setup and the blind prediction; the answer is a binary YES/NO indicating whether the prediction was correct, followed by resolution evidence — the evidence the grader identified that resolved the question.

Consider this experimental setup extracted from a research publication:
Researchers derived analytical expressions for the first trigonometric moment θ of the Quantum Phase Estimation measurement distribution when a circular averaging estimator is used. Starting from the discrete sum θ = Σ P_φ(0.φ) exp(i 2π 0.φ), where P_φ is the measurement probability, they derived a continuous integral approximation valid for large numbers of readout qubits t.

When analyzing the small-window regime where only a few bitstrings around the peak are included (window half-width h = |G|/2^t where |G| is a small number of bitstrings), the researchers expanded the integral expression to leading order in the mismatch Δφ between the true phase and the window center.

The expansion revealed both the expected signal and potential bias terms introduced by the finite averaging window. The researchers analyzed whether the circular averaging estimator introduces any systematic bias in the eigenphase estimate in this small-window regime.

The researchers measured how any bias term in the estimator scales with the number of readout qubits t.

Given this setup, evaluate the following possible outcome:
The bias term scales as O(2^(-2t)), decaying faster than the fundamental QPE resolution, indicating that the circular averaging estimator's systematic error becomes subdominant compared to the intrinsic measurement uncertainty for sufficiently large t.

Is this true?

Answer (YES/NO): NO